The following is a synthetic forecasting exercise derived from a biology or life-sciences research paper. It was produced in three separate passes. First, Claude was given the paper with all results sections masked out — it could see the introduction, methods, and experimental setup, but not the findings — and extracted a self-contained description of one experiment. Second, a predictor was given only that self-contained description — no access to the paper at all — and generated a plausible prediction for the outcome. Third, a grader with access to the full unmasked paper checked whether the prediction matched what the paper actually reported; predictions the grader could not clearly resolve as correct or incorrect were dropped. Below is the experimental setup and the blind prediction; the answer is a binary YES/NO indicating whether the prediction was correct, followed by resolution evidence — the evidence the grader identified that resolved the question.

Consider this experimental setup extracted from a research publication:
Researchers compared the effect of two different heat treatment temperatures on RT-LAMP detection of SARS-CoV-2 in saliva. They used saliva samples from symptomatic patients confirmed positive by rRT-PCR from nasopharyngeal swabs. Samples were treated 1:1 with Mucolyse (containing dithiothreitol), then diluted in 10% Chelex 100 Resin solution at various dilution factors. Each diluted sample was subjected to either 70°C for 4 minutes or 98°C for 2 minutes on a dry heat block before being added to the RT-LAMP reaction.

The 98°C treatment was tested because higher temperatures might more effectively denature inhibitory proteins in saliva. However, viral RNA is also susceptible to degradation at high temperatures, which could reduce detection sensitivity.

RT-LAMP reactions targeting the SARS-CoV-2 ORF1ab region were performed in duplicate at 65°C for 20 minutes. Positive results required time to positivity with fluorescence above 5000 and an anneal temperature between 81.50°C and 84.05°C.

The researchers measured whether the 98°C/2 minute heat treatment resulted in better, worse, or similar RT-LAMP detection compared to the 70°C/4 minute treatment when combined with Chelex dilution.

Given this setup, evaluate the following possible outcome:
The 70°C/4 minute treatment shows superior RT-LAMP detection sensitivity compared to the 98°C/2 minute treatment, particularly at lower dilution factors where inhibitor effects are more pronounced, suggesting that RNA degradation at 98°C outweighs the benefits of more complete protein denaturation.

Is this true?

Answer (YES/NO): NO